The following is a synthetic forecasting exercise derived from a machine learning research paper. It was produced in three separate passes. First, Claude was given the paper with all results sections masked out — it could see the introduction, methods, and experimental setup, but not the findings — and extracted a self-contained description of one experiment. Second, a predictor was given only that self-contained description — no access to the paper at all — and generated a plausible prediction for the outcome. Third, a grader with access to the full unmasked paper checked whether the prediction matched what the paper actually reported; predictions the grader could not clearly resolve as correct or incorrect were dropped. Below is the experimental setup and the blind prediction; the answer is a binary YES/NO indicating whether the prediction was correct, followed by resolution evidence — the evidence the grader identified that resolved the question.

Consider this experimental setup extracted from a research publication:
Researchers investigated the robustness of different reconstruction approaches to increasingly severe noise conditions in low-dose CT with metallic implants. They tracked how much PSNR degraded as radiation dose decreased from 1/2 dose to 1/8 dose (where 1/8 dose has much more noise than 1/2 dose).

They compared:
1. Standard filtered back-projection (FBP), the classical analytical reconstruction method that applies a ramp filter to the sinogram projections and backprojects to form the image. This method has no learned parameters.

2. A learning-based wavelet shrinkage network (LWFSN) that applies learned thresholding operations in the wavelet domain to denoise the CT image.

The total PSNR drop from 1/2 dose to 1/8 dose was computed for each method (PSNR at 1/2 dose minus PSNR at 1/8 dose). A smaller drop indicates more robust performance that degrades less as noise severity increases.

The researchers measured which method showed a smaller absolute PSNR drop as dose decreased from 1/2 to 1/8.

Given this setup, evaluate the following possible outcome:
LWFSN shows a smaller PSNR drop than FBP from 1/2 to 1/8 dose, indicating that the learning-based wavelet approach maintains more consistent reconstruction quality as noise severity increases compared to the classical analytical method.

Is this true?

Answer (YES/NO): YES